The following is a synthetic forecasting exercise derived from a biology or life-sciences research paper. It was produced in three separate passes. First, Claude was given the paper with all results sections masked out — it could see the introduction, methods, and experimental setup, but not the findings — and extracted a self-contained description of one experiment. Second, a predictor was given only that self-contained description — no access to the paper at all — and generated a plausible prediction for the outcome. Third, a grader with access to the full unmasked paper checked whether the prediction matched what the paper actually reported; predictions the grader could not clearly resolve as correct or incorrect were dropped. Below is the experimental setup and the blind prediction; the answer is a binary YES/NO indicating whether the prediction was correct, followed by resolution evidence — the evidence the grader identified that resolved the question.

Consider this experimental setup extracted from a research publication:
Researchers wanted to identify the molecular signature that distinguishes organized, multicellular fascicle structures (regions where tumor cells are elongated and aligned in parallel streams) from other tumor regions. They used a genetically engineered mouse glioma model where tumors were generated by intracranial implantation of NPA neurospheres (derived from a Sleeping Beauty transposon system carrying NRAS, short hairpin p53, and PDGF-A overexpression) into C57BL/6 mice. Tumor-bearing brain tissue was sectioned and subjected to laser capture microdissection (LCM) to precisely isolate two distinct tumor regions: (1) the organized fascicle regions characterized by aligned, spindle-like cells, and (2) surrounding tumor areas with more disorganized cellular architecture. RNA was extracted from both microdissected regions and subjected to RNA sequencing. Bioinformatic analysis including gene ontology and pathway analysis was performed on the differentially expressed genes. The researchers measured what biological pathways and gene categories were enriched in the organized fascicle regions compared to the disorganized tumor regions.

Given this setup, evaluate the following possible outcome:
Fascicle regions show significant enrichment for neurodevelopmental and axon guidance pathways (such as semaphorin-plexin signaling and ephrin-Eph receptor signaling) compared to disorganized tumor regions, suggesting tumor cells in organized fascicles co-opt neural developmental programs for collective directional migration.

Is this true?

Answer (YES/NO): NO